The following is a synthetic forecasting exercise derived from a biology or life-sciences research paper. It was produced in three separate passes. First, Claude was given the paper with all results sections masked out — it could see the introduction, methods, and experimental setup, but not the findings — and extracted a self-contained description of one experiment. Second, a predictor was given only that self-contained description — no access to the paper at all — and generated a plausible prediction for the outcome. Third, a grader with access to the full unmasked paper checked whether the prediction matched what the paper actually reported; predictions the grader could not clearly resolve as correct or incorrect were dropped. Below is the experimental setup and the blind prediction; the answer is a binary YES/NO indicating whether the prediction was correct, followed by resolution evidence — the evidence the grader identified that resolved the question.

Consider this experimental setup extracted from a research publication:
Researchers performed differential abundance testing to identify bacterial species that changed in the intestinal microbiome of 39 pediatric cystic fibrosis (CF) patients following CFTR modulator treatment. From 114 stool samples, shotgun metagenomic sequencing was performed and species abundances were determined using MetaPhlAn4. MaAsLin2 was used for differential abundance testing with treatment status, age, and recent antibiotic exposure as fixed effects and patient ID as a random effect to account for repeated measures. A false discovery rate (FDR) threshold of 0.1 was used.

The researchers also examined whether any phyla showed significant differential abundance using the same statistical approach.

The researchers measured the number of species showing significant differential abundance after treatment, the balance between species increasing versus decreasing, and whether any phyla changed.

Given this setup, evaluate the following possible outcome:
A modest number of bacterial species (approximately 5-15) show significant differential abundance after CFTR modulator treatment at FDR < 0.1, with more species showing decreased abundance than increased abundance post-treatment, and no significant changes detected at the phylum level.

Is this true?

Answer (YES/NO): NO